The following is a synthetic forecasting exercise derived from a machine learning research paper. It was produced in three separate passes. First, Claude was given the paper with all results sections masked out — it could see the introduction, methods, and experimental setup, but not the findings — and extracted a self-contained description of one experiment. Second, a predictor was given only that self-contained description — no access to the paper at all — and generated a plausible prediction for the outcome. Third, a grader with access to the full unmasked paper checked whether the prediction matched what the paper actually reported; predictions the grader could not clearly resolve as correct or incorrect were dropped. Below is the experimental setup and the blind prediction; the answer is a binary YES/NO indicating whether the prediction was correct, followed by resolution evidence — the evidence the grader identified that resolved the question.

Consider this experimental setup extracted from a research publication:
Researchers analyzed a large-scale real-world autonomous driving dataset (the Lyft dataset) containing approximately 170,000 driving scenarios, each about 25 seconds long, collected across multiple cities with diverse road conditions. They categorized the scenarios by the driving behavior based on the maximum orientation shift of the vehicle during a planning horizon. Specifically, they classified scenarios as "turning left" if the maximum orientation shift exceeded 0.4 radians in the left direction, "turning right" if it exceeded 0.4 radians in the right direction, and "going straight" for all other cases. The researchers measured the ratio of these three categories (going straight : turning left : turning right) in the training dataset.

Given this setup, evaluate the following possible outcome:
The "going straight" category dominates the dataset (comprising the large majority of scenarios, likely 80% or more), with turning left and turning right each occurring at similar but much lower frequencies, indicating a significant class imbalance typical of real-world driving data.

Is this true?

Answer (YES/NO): YES